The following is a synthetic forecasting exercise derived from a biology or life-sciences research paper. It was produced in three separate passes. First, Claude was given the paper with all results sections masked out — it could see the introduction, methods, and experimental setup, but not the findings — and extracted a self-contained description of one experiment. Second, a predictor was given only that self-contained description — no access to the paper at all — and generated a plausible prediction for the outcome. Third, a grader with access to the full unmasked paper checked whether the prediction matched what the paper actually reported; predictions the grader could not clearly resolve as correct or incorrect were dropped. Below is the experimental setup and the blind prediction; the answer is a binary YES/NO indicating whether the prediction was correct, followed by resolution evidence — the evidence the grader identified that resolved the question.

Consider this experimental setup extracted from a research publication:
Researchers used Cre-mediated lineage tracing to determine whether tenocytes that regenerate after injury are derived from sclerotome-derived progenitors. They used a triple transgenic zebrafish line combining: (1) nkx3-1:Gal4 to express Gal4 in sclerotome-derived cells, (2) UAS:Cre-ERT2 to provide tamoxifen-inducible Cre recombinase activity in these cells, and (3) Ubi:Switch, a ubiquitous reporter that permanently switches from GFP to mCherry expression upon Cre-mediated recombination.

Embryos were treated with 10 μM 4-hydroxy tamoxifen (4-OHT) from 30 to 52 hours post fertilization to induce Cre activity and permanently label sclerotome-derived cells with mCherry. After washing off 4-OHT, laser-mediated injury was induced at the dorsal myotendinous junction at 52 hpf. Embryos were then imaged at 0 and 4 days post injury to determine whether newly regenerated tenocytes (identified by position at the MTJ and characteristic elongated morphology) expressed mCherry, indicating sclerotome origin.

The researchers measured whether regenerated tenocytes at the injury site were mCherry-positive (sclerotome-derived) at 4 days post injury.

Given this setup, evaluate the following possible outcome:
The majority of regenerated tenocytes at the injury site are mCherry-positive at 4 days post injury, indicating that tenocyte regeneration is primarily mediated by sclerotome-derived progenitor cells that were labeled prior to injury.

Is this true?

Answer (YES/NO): YES